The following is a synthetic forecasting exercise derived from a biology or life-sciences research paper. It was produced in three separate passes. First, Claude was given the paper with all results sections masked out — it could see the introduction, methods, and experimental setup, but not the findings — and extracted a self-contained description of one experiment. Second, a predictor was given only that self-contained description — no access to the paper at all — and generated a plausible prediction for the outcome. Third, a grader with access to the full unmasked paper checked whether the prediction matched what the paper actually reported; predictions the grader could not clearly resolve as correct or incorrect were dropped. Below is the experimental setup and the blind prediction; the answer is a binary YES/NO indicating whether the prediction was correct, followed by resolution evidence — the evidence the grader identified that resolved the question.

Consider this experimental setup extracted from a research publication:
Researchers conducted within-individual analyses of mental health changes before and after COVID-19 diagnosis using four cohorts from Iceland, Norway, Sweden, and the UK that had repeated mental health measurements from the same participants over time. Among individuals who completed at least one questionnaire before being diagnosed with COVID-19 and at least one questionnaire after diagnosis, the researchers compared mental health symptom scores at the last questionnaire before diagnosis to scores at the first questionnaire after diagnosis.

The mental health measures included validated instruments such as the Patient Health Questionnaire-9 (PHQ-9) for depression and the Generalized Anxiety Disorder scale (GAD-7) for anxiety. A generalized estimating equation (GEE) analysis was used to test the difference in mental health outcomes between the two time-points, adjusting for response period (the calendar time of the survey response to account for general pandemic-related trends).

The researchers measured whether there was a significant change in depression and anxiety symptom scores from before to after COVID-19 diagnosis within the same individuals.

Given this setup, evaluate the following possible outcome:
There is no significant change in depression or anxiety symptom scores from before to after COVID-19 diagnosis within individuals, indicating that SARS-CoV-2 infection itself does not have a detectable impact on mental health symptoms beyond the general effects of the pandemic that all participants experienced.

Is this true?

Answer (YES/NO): NO